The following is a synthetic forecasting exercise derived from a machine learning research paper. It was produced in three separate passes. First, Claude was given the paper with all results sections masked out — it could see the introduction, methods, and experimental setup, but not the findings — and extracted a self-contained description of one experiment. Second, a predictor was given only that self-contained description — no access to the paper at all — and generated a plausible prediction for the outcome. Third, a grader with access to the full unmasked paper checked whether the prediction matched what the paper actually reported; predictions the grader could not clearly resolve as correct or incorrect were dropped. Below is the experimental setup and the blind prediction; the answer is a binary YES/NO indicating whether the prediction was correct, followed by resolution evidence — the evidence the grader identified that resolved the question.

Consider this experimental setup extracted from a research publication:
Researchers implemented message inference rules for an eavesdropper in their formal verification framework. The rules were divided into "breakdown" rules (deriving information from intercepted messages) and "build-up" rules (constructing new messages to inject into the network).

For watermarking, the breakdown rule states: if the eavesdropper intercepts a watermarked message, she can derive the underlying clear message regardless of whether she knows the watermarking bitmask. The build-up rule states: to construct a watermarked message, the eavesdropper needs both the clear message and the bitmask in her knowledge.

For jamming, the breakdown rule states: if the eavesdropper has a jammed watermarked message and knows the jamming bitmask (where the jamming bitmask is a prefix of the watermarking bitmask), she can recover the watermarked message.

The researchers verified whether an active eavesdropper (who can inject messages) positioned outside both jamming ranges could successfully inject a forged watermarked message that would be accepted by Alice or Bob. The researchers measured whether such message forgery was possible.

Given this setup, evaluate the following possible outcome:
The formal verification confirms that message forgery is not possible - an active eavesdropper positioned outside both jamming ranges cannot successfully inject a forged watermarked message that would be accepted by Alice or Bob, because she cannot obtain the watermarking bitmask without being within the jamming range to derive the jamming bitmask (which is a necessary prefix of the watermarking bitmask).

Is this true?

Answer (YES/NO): NO